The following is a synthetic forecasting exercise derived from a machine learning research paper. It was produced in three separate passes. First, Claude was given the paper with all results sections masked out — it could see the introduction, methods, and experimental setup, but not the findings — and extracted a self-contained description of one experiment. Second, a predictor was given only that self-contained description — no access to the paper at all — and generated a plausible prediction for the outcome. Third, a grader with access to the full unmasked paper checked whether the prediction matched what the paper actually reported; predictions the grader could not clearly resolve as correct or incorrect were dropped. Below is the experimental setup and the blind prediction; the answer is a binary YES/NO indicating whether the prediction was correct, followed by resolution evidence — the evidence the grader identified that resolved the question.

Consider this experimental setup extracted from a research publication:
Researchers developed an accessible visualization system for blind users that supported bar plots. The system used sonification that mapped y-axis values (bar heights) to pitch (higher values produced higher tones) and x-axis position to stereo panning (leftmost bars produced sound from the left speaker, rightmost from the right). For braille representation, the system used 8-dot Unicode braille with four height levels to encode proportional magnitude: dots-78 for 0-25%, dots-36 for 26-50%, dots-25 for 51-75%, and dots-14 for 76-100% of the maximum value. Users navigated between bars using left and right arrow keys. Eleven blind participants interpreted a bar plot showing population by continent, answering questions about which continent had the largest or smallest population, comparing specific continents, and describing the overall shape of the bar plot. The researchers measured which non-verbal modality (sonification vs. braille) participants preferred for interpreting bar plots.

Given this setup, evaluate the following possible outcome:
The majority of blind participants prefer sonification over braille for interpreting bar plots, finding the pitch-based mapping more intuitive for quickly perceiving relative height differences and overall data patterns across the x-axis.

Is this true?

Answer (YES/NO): YES